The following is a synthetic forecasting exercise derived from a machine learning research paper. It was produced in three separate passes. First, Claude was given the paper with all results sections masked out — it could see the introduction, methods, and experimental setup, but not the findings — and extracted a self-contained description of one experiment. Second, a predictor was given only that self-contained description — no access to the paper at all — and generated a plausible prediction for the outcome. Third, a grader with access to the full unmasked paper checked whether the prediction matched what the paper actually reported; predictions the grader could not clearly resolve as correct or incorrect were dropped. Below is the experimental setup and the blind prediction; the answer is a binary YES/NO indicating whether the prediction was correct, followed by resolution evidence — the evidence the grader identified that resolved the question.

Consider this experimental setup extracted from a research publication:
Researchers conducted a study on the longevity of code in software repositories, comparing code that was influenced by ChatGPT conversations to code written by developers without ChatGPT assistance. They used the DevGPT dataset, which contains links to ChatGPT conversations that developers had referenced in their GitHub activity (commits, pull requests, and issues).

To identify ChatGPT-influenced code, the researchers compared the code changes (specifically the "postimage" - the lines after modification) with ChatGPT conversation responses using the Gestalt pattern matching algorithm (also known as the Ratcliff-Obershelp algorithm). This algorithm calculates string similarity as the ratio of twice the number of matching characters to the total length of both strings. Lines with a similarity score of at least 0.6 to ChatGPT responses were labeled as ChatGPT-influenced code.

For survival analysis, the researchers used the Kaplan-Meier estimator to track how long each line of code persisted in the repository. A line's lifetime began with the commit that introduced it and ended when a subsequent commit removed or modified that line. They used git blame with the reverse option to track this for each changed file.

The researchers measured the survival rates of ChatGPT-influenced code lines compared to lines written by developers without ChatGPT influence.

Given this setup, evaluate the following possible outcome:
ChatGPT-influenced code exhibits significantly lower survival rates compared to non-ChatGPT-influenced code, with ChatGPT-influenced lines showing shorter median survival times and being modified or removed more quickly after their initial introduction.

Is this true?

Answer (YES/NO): YES